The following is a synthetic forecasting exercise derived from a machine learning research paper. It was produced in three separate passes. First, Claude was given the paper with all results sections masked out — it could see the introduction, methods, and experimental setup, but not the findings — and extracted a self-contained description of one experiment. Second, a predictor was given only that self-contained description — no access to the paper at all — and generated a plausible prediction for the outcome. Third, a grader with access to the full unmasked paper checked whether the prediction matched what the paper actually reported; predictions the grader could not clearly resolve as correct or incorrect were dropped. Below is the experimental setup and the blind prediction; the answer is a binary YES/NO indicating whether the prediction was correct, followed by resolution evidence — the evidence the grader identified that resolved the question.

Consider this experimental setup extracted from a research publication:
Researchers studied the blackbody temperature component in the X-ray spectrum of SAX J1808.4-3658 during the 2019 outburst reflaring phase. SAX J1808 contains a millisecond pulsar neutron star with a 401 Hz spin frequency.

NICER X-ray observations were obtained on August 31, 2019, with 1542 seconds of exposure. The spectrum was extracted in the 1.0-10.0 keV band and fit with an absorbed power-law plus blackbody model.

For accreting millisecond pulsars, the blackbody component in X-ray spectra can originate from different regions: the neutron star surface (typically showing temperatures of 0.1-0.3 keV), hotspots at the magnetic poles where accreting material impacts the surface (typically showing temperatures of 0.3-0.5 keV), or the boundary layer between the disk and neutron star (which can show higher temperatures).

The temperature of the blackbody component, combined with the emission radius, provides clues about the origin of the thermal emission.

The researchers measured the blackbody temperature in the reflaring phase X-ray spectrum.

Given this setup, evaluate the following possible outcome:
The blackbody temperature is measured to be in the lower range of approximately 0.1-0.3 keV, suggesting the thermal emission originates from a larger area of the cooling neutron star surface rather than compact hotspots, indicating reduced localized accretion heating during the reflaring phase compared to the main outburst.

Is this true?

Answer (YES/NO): NO